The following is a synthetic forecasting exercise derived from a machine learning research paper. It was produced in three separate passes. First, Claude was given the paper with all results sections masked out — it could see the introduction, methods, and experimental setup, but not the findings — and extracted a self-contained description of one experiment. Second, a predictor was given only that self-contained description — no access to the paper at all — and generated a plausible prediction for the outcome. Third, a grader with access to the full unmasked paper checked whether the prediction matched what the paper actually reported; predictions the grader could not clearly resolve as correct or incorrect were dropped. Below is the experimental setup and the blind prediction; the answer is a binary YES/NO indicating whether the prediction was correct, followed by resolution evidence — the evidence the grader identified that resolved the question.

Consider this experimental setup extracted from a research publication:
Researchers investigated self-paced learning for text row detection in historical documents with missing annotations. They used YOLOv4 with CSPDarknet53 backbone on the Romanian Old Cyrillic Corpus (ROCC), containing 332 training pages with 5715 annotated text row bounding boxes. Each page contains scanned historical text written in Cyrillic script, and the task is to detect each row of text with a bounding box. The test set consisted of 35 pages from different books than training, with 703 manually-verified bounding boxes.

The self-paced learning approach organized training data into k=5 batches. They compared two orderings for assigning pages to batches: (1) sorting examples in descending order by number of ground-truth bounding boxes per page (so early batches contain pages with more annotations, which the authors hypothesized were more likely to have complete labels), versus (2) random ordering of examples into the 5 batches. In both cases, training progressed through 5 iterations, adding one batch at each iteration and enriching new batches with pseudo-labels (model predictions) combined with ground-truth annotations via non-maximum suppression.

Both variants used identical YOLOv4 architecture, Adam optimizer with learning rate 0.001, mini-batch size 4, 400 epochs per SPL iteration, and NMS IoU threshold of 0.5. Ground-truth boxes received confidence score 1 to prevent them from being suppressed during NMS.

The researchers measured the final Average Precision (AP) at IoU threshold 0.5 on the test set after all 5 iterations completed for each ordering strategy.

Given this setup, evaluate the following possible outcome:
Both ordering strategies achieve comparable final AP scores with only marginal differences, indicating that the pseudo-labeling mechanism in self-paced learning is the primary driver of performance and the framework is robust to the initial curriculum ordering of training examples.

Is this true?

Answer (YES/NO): NO